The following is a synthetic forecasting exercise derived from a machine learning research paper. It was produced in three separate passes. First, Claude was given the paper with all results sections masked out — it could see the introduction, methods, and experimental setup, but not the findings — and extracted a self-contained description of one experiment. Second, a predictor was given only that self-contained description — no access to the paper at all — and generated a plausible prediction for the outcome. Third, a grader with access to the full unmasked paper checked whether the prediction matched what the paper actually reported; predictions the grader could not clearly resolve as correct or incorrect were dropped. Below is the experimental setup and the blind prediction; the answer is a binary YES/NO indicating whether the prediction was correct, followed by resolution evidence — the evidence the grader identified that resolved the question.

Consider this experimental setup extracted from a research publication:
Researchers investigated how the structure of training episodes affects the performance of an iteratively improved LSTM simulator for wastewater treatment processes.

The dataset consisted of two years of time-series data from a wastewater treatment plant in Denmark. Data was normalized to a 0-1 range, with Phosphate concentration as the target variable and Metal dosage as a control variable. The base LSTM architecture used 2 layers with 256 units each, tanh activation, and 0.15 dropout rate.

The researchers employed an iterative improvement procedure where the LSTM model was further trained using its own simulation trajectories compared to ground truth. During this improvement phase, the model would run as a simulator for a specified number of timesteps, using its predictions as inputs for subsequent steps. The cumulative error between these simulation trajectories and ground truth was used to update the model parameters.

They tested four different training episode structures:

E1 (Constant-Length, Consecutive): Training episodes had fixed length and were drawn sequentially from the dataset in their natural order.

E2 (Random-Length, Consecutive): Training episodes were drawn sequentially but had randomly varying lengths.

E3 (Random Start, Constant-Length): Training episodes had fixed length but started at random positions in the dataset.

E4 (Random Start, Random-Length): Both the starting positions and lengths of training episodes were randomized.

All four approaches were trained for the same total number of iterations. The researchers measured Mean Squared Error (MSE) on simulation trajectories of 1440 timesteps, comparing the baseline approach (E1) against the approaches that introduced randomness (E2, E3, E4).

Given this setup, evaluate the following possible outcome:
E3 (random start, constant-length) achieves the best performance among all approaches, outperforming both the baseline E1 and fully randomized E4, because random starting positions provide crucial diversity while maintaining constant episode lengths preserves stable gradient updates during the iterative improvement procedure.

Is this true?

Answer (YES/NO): NO